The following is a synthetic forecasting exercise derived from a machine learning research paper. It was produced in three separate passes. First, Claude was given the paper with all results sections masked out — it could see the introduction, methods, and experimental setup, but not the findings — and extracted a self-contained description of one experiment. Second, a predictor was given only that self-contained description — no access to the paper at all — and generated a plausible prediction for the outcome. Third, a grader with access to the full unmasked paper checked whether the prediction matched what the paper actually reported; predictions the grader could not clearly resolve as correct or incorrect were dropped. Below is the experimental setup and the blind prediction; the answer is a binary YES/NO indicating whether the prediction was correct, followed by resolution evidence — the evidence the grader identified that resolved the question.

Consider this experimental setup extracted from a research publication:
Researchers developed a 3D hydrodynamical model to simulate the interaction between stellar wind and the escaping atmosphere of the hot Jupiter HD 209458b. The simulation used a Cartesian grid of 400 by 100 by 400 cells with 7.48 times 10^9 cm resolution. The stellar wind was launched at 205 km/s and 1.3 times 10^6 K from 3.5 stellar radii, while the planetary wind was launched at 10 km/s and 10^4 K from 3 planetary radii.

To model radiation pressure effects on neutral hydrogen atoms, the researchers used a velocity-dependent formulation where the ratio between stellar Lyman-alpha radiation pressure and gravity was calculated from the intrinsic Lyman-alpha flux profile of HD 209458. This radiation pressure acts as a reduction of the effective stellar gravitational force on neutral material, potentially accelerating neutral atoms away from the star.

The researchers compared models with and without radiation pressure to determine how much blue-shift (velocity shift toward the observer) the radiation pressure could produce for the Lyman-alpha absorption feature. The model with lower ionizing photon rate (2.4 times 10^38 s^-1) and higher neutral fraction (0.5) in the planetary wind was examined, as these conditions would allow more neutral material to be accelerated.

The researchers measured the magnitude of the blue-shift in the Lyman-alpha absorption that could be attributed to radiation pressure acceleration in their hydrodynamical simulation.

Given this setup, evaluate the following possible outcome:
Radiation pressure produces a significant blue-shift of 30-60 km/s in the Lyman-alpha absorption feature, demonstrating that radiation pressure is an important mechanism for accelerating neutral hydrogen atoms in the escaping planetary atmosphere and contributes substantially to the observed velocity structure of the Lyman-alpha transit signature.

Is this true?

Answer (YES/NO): NO